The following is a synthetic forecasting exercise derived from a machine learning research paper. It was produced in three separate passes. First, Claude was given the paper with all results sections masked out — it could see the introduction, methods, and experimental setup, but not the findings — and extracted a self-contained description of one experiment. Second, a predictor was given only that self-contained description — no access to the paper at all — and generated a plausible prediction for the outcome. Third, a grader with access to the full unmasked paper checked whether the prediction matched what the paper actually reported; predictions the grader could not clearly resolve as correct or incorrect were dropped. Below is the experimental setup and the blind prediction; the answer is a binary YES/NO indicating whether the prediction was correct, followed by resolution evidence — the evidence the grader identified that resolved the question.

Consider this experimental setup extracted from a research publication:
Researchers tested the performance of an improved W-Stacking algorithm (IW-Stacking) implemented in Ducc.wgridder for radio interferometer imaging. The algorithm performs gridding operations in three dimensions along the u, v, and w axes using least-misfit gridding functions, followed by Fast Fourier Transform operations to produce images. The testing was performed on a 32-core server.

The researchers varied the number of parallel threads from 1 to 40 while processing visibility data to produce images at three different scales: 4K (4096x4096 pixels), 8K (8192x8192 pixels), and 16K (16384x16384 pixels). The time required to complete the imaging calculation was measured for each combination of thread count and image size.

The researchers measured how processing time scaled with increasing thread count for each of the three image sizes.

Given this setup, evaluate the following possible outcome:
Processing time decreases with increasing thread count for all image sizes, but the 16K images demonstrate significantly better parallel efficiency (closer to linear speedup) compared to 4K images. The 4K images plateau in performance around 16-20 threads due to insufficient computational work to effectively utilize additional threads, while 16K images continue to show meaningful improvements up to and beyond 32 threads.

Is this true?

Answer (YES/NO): NO